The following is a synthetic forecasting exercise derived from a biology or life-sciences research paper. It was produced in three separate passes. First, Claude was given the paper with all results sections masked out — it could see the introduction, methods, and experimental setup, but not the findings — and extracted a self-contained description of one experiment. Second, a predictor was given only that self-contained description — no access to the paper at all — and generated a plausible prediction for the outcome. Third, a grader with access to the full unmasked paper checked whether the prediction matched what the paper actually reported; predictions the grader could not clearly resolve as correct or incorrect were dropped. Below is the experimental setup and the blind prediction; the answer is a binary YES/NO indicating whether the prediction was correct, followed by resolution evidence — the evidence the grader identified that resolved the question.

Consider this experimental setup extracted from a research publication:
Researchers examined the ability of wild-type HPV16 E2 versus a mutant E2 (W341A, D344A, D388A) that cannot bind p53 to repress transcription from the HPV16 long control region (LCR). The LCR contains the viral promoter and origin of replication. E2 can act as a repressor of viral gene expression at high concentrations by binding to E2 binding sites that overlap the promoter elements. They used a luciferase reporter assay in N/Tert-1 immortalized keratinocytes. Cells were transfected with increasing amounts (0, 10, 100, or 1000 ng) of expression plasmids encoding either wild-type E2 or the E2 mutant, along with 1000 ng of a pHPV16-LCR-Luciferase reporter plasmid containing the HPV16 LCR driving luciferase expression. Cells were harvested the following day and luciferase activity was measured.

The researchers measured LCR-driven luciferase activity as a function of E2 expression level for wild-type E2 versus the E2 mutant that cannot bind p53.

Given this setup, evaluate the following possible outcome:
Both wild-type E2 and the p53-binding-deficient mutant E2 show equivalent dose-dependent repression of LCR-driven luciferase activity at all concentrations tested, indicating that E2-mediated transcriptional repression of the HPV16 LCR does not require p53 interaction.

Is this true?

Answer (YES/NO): YES